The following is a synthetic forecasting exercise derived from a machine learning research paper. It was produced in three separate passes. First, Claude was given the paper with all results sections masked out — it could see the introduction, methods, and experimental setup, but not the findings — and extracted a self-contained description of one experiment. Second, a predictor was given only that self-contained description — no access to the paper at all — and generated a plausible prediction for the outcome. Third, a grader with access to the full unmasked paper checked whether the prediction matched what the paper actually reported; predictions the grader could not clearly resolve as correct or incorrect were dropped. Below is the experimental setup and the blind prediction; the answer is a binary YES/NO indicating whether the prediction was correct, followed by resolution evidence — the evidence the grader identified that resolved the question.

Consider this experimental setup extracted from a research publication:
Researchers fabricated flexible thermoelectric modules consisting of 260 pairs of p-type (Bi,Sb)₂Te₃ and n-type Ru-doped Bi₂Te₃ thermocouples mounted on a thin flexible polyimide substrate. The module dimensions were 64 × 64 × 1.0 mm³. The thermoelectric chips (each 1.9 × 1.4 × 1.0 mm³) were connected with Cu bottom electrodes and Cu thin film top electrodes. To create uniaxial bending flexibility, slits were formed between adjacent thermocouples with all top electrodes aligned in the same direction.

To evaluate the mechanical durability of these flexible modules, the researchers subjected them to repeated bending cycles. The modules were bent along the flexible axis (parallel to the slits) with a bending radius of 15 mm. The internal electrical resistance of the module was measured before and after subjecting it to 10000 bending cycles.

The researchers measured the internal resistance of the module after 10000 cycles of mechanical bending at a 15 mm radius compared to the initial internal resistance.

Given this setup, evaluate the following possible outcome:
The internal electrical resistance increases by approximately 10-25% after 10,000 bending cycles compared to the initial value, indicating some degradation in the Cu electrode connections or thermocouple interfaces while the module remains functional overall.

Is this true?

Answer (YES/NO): NO